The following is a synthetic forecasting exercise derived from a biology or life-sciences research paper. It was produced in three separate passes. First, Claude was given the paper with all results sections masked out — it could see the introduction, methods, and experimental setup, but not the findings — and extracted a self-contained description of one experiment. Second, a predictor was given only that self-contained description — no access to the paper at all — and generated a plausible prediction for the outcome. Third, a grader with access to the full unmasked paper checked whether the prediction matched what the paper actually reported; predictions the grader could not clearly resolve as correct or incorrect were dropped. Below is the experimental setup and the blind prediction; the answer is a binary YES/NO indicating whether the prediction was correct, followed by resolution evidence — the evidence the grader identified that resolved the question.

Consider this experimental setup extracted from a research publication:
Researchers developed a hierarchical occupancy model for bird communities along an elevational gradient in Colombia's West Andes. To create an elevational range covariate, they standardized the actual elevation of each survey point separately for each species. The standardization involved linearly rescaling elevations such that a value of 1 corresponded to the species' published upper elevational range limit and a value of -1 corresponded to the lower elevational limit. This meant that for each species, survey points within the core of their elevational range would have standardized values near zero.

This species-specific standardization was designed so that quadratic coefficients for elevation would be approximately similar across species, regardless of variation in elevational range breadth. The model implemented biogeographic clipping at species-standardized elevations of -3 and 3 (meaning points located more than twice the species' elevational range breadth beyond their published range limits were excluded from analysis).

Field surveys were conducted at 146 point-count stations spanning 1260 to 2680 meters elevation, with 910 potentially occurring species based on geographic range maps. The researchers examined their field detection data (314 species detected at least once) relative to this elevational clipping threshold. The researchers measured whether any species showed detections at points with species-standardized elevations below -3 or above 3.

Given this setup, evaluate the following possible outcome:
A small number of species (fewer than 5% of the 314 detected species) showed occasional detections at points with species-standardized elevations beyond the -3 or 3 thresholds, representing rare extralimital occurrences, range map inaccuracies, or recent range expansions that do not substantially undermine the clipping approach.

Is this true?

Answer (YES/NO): NO